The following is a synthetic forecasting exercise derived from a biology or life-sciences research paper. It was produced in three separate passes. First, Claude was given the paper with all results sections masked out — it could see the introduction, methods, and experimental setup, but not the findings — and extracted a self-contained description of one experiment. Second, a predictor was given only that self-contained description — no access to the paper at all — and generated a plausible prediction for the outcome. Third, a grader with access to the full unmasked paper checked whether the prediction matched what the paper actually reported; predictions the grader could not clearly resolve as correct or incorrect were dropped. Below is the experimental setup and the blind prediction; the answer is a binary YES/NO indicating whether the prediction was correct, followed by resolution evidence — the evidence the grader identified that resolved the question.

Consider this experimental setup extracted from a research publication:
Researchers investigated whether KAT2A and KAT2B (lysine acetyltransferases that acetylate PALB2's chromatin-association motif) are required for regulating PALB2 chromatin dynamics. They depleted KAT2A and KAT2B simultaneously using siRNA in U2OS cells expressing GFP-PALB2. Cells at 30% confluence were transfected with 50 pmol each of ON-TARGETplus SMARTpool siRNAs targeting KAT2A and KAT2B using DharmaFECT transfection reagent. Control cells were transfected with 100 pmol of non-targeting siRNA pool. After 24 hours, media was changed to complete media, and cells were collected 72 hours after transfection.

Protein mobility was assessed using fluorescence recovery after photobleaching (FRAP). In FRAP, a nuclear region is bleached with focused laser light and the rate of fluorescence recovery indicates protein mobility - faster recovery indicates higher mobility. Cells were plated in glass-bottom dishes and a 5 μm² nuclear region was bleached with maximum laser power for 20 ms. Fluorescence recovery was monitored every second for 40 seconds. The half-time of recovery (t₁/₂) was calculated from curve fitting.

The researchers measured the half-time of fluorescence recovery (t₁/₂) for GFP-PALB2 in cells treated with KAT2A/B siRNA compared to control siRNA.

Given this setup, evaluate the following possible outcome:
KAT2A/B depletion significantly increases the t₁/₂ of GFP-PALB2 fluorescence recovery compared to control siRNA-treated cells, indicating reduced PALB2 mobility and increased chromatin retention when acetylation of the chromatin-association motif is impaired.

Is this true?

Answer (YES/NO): NO